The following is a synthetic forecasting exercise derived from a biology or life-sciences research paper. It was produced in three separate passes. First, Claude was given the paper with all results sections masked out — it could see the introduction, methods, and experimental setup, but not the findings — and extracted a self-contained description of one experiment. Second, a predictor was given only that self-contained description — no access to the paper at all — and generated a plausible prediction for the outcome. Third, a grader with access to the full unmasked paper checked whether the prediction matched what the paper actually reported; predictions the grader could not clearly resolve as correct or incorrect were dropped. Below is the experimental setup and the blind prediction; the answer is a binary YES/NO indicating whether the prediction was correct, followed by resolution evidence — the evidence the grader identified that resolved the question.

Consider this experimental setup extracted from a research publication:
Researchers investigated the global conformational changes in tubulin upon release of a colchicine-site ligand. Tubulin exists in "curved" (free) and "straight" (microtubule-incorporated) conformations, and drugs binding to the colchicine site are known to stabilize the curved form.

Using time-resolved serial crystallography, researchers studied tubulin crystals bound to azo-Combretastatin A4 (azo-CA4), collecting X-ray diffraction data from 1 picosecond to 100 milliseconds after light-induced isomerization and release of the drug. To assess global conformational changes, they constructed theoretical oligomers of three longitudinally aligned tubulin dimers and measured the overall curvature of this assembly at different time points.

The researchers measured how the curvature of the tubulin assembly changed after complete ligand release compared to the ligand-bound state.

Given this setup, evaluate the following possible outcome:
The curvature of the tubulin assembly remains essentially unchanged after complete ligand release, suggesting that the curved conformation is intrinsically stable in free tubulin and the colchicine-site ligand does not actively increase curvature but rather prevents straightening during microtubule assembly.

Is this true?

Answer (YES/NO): NO